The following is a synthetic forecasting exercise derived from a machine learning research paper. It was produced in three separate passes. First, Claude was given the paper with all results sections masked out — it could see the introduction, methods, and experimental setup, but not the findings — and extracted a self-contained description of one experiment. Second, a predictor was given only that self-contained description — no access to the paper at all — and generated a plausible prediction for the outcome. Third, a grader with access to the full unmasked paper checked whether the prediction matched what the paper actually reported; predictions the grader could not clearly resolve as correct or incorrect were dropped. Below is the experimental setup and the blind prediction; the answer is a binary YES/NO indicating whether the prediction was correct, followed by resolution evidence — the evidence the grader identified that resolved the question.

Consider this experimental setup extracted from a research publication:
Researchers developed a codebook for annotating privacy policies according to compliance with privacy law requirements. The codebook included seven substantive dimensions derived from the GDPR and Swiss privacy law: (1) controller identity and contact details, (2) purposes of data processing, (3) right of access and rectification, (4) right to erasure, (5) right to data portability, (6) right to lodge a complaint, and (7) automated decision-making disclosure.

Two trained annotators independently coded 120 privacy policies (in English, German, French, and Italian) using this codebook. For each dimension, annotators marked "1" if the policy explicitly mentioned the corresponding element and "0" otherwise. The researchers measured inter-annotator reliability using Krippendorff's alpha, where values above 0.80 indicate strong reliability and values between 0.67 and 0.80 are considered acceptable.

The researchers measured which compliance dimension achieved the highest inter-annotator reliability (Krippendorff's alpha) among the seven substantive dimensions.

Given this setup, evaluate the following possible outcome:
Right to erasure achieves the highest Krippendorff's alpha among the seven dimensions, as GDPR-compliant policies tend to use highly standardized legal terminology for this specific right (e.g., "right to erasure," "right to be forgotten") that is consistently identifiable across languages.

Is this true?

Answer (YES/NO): NO